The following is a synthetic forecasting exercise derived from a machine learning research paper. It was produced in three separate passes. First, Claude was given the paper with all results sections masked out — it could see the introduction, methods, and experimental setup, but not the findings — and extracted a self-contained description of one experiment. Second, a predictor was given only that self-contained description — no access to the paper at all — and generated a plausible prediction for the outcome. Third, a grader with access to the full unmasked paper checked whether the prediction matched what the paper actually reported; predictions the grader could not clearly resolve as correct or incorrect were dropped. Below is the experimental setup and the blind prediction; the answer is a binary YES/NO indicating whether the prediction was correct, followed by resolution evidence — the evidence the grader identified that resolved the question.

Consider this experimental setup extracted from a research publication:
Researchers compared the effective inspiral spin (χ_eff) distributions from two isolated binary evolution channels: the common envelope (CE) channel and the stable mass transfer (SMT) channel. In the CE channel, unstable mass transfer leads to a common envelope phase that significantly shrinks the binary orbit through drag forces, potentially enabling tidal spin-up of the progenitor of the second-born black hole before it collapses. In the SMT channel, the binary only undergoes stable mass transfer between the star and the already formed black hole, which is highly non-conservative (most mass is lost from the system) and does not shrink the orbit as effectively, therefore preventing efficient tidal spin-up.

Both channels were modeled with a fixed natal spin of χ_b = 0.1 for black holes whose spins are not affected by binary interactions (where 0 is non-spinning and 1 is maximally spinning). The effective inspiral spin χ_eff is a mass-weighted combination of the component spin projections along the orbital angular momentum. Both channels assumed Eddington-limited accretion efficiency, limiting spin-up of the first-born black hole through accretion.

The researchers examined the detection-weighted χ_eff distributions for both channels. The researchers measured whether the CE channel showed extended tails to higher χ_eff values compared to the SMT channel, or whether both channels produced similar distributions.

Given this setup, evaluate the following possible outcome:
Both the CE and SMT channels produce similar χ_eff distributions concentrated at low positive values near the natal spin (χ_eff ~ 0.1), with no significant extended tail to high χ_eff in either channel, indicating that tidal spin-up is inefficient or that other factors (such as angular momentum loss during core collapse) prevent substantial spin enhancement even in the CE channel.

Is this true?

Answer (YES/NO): NO